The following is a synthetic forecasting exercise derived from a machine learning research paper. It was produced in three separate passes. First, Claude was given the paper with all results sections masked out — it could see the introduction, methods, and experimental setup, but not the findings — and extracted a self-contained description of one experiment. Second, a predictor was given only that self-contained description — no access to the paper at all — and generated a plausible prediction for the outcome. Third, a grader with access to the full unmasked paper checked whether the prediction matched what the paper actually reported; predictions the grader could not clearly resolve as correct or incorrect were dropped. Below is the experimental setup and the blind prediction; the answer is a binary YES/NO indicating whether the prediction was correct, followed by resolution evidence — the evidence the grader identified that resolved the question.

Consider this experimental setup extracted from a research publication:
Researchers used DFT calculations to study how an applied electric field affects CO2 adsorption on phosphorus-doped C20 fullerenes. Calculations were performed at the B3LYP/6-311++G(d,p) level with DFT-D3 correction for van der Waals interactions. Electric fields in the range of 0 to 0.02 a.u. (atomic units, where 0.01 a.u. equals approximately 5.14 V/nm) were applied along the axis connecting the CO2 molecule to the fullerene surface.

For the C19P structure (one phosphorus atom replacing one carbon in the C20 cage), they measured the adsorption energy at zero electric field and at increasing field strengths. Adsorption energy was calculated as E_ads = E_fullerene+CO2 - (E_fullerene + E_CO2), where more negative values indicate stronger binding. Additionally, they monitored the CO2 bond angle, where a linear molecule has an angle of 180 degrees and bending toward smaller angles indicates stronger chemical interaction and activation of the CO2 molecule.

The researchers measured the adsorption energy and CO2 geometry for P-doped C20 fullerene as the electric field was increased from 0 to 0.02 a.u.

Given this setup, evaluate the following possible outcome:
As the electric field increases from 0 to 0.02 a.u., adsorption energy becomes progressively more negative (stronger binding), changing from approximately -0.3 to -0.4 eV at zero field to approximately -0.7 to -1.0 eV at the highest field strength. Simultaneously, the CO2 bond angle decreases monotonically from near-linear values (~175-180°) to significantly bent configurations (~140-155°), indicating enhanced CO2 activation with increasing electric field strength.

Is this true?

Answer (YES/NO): NO